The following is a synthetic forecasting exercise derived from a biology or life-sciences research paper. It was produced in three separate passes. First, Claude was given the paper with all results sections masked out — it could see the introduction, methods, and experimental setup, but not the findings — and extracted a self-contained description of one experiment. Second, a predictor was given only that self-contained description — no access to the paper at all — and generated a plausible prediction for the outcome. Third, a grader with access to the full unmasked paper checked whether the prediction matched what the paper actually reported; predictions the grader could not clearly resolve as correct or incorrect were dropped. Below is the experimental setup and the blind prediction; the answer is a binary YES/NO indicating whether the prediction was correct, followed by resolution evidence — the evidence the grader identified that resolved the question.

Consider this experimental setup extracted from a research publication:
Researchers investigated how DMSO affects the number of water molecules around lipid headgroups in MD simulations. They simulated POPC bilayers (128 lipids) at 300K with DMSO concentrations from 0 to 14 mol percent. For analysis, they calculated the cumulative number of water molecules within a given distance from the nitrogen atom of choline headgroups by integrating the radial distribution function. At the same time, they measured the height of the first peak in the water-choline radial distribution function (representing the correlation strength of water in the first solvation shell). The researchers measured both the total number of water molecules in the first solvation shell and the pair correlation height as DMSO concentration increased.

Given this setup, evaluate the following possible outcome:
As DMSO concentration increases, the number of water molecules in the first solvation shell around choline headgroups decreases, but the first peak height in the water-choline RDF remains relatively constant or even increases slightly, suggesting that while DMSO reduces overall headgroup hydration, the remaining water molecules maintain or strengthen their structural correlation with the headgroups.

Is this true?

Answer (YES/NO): YES